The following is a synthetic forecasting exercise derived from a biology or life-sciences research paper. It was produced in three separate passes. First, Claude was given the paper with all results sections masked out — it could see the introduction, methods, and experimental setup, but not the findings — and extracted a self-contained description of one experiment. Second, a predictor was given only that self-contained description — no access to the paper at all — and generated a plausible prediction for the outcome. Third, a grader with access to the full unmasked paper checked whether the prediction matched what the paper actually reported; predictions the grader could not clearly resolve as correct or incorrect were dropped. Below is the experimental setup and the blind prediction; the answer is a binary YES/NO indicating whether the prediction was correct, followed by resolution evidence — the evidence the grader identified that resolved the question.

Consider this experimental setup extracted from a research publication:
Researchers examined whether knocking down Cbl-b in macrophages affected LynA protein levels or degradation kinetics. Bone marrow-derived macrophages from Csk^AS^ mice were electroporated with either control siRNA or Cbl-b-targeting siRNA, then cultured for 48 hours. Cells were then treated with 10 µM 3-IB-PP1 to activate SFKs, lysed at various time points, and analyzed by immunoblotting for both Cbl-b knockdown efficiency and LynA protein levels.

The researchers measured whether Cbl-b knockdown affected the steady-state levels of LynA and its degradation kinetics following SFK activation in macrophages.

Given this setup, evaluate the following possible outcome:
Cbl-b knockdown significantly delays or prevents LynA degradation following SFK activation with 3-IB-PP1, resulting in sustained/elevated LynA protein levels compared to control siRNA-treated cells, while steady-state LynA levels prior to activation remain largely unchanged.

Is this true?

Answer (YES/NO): NO